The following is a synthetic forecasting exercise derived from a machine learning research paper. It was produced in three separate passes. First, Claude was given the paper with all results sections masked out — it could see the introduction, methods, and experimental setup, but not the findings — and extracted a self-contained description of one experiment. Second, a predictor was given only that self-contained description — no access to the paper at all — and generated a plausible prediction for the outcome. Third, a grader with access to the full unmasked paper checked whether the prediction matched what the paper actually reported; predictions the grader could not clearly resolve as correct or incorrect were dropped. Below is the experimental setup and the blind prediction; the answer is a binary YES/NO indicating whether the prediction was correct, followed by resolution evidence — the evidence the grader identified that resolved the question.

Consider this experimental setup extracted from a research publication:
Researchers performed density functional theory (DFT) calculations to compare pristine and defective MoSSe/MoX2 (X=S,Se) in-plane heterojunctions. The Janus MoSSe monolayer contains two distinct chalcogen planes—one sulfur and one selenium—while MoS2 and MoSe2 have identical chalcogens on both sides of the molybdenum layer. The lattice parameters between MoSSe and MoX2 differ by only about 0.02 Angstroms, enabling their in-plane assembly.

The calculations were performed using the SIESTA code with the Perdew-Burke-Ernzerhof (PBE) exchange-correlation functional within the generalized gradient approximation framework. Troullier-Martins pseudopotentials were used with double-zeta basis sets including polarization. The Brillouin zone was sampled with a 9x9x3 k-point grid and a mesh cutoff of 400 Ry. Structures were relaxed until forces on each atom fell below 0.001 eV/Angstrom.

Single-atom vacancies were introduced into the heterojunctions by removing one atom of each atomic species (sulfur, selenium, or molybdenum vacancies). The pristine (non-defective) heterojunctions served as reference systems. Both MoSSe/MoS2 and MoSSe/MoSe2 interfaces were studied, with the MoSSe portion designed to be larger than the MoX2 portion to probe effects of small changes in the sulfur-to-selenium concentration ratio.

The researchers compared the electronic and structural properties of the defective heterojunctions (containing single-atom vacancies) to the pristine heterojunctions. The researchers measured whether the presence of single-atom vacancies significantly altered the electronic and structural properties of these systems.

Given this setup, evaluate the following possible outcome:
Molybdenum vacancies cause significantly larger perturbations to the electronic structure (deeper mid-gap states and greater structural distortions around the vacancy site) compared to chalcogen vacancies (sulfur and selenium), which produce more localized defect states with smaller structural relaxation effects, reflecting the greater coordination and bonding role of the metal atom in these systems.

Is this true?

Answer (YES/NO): NO